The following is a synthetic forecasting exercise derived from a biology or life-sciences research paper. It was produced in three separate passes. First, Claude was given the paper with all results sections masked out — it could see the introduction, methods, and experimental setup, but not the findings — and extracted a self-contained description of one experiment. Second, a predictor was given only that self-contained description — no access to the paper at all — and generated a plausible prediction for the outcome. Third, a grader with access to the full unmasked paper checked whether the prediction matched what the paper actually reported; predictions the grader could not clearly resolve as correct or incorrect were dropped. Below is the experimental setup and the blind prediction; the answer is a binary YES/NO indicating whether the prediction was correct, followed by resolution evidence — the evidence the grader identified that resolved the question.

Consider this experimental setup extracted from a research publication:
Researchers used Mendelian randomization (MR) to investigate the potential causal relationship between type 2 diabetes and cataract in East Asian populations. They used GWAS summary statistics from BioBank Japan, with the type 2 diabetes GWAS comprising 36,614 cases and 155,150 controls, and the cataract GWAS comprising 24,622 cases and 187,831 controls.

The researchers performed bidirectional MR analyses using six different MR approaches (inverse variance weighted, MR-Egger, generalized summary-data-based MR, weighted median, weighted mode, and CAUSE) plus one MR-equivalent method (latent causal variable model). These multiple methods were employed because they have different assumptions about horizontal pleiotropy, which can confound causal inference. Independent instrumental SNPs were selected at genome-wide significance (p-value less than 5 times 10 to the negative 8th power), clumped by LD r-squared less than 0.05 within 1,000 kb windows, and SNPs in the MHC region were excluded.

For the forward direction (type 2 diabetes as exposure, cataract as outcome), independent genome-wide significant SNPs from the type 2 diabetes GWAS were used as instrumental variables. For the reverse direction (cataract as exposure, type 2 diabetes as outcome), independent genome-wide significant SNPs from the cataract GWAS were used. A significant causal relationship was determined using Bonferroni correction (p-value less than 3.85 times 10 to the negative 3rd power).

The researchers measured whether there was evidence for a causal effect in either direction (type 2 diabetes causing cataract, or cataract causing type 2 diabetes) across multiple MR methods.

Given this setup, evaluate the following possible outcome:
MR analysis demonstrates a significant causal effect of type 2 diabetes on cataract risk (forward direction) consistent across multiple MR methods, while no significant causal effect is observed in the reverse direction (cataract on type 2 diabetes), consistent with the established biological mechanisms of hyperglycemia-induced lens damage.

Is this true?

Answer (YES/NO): YES